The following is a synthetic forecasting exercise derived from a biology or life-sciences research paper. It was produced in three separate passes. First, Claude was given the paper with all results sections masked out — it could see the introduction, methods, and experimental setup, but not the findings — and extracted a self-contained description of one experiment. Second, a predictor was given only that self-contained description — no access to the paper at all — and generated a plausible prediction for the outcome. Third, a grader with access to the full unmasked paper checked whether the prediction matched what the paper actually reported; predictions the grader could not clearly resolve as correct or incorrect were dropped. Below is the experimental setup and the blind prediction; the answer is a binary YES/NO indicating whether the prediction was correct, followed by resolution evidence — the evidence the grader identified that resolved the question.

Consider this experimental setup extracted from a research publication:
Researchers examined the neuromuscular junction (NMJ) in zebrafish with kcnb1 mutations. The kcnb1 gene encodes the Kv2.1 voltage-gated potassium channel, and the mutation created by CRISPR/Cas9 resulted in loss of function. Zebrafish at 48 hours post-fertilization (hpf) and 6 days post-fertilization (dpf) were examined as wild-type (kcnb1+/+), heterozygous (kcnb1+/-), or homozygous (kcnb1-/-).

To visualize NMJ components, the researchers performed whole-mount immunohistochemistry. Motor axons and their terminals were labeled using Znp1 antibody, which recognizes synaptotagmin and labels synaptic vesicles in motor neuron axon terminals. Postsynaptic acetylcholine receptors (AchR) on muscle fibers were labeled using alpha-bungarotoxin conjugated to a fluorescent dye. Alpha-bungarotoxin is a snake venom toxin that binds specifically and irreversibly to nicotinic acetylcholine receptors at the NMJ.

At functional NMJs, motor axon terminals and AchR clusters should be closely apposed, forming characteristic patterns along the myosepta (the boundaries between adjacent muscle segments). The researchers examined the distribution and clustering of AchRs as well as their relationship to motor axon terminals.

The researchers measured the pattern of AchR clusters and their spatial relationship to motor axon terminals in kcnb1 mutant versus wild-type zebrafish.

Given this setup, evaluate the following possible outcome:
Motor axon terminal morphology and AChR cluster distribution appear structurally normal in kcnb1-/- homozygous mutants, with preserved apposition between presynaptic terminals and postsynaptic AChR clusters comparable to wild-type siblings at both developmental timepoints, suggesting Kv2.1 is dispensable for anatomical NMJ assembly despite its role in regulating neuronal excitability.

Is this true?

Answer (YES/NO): NO